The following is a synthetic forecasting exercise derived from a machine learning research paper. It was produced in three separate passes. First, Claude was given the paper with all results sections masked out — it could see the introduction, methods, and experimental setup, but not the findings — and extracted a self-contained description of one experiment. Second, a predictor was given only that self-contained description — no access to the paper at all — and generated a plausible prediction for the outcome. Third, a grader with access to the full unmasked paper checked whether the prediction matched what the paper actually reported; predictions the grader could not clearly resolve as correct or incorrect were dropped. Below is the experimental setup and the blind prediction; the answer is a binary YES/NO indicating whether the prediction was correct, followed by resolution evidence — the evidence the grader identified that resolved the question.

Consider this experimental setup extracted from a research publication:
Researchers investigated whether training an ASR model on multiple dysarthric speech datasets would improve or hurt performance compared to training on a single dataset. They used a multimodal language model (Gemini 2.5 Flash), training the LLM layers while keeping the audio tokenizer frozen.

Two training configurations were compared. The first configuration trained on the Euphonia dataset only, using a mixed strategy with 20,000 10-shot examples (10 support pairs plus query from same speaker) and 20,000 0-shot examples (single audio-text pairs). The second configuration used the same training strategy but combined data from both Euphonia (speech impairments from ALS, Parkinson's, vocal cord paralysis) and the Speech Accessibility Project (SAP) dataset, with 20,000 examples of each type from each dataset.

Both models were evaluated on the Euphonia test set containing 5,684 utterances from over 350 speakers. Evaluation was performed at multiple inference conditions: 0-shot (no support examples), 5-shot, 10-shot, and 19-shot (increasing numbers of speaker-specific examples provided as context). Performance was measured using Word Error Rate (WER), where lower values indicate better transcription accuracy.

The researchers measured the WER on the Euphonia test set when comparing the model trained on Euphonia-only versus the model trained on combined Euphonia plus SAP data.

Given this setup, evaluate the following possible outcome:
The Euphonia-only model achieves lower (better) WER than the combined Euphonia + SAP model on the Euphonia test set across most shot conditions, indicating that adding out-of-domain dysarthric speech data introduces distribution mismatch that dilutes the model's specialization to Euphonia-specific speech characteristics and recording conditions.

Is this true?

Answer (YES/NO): NO